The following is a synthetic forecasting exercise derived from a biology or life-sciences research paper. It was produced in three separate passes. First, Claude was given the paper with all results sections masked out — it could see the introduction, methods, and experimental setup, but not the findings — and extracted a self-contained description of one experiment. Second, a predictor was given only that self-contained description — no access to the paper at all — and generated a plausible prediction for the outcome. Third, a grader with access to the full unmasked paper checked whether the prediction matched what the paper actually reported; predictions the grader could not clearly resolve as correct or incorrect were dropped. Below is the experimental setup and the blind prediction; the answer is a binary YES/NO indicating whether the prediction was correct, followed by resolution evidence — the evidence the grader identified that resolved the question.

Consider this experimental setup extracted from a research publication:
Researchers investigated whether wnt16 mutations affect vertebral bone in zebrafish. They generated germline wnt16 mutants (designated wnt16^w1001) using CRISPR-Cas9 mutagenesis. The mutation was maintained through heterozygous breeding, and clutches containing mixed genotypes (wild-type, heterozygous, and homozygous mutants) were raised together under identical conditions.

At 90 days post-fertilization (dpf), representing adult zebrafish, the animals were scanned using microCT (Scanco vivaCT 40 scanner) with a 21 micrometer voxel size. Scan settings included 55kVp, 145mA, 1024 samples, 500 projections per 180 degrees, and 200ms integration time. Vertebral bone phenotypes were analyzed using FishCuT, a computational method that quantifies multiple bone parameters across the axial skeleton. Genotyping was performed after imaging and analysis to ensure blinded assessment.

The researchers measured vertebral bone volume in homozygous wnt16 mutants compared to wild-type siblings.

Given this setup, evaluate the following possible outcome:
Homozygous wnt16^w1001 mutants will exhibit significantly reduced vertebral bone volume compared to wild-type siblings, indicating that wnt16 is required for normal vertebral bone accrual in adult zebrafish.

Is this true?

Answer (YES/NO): YES